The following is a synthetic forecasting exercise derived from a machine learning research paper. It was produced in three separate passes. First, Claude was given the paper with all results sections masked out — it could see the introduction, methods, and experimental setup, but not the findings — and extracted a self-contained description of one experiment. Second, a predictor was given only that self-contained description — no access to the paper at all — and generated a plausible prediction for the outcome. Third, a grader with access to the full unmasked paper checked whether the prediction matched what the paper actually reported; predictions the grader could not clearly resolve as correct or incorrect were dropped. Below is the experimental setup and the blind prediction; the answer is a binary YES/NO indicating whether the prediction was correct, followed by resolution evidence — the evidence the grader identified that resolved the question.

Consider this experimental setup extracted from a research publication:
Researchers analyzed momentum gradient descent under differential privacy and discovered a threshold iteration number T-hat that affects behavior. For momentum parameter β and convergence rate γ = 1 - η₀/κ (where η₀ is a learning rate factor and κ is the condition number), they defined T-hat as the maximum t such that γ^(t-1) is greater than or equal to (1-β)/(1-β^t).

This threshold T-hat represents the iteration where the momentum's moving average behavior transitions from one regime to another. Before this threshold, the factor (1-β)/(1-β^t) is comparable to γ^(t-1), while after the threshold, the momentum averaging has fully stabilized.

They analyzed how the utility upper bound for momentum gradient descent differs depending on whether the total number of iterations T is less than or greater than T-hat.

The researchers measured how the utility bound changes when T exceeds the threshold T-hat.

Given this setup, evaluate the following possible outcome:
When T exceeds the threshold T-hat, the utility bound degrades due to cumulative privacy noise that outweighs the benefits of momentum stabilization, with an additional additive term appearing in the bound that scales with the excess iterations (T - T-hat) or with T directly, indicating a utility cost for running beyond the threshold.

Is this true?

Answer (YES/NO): NO